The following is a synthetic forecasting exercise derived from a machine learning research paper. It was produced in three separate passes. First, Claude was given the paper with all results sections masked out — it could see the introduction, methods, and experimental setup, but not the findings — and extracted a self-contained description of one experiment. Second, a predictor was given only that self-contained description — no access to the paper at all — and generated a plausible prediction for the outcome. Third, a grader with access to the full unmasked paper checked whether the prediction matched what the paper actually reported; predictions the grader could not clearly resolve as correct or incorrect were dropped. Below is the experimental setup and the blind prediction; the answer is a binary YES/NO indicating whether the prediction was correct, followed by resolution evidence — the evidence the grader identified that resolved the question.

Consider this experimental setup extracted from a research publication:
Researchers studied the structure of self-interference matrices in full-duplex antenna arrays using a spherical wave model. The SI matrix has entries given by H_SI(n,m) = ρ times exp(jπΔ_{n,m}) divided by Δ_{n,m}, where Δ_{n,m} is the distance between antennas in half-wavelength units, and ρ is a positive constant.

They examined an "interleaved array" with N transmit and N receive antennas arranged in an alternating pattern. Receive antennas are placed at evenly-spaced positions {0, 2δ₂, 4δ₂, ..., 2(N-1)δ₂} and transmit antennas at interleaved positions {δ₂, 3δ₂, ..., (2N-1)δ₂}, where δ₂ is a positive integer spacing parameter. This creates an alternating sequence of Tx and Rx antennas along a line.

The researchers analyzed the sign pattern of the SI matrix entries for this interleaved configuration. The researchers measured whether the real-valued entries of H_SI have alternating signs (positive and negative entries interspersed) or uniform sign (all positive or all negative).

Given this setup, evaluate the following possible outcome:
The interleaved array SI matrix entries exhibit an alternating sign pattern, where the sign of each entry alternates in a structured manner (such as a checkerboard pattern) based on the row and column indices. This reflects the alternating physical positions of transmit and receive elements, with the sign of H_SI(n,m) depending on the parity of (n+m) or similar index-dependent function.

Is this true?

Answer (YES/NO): NO